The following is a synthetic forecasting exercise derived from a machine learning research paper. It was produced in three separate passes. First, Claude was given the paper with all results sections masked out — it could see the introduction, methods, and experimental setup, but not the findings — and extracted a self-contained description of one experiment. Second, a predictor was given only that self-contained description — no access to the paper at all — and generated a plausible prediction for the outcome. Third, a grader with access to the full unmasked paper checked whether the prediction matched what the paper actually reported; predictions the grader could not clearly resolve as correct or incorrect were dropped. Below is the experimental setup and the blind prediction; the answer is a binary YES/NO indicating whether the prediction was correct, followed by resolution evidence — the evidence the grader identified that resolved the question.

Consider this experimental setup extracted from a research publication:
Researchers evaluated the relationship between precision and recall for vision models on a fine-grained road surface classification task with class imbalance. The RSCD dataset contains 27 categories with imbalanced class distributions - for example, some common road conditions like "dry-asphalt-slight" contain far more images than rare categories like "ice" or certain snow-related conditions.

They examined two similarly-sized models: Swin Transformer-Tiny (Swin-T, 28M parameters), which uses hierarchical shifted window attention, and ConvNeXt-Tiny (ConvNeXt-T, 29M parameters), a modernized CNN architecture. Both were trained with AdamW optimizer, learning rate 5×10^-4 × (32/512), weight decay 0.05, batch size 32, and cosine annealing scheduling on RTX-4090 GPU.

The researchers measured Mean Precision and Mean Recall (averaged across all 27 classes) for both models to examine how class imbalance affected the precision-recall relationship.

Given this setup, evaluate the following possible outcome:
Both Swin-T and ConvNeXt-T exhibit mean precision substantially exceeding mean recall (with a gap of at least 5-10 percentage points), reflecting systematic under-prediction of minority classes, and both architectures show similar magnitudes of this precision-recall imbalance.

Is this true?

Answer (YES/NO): YES